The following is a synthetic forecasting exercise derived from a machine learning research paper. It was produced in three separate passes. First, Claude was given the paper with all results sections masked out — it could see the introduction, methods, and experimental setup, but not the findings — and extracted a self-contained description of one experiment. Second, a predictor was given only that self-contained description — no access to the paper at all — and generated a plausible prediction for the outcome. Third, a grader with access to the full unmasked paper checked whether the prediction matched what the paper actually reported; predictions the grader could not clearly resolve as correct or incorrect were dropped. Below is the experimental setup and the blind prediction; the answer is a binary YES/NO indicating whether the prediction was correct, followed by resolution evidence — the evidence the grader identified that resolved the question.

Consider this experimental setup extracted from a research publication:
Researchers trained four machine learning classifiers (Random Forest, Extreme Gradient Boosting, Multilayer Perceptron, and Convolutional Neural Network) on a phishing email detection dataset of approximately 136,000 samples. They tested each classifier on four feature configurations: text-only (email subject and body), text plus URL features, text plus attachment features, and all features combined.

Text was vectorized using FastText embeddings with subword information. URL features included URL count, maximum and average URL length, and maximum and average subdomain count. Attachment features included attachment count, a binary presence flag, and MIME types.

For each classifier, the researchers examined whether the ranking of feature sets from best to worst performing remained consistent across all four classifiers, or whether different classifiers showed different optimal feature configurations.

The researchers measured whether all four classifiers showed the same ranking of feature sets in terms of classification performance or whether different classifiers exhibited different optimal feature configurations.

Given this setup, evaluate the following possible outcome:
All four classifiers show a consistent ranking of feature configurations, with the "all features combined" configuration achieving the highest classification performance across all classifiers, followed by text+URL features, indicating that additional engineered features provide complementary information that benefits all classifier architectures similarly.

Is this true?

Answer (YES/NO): NO